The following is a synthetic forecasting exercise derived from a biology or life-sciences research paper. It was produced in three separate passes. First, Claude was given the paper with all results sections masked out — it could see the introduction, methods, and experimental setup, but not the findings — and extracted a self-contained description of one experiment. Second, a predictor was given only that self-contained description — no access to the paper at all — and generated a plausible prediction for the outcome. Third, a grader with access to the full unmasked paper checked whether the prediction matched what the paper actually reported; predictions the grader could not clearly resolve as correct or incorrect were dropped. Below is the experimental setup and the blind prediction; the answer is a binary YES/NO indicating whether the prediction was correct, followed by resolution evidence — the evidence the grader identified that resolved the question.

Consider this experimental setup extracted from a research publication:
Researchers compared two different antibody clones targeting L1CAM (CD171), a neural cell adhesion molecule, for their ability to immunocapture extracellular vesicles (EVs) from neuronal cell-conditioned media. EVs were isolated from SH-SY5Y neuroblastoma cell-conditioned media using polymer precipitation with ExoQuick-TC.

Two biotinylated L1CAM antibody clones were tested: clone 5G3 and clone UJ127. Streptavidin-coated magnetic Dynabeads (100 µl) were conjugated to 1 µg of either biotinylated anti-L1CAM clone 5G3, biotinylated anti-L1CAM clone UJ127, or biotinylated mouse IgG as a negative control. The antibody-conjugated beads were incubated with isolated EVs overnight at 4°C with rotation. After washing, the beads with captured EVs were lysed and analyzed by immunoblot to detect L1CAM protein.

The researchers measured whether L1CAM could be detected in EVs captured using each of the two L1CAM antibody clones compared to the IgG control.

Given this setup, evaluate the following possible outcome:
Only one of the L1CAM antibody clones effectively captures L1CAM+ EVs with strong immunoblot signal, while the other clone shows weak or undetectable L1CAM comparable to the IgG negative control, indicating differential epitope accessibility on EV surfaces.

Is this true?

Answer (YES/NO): NO